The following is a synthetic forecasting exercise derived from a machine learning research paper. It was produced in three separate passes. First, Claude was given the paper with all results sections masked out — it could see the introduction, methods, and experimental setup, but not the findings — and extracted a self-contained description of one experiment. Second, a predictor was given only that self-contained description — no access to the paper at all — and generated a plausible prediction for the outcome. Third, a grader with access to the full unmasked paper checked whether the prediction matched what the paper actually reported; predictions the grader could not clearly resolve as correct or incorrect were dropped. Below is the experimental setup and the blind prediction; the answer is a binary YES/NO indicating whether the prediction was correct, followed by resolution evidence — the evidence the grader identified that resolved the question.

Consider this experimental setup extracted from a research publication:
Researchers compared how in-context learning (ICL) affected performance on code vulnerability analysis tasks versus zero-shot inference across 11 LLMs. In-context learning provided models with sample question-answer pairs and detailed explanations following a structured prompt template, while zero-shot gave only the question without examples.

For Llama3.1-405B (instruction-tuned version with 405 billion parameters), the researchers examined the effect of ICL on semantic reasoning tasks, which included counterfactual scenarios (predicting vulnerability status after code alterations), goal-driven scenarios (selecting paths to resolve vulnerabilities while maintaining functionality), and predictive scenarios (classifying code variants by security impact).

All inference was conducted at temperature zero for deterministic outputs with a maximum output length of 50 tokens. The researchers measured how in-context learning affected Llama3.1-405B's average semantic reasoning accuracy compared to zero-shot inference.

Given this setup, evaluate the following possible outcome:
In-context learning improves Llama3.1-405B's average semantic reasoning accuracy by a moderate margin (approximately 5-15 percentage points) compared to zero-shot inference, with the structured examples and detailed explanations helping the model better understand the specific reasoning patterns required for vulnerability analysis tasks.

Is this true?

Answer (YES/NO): NO